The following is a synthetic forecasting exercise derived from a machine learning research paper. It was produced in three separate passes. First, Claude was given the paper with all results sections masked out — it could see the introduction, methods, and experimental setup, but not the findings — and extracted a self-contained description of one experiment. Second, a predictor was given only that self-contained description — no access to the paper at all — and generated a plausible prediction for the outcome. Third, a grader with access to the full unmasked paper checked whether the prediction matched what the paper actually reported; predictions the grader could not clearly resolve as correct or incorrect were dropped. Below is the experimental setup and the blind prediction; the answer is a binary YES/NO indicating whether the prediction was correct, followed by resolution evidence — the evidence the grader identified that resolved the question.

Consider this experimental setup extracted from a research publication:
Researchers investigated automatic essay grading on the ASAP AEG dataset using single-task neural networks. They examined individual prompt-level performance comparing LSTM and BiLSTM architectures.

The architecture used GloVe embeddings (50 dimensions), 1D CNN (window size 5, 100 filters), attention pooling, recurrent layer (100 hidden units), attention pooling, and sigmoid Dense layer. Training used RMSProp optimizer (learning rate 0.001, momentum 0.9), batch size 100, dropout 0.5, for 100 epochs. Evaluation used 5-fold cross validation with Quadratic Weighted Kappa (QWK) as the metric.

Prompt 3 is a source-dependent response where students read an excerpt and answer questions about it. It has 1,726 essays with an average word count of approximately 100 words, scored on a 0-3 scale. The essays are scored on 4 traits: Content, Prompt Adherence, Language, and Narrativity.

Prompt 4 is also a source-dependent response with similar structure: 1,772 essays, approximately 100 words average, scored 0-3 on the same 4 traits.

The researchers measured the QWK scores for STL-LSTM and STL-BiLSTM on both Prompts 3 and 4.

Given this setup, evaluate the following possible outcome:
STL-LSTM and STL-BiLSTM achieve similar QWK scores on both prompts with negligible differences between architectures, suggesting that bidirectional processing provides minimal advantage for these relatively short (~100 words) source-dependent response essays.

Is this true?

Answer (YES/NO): NO